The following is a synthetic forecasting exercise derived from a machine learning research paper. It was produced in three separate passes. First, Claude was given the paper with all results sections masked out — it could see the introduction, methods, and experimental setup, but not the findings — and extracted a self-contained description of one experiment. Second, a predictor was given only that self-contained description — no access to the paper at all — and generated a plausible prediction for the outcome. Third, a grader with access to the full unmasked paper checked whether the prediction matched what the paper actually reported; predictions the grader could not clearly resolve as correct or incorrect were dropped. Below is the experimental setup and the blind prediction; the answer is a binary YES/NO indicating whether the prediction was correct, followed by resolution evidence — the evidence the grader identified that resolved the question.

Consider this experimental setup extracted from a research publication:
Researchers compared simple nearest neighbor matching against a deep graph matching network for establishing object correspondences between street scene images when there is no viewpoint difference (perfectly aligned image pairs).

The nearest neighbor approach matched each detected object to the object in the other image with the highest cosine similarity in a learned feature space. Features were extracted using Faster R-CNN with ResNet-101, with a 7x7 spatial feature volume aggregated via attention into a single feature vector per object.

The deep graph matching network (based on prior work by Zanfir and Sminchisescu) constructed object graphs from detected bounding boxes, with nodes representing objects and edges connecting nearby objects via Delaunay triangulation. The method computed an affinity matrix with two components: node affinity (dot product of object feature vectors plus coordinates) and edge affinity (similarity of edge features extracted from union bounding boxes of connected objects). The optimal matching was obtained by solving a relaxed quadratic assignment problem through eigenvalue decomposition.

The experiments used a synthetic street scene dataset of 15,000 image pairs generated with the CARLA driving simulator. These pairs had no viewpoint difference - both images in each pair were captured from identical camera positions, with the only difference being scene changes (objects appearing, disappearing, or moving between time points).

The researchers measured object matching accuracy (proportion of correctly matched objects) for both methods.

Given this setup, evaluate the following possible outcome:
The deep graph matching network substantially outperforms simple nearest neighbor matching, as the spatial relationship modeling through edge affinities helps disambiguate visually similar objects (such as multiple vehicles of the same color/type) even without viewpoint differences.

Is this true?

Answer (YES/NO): NO